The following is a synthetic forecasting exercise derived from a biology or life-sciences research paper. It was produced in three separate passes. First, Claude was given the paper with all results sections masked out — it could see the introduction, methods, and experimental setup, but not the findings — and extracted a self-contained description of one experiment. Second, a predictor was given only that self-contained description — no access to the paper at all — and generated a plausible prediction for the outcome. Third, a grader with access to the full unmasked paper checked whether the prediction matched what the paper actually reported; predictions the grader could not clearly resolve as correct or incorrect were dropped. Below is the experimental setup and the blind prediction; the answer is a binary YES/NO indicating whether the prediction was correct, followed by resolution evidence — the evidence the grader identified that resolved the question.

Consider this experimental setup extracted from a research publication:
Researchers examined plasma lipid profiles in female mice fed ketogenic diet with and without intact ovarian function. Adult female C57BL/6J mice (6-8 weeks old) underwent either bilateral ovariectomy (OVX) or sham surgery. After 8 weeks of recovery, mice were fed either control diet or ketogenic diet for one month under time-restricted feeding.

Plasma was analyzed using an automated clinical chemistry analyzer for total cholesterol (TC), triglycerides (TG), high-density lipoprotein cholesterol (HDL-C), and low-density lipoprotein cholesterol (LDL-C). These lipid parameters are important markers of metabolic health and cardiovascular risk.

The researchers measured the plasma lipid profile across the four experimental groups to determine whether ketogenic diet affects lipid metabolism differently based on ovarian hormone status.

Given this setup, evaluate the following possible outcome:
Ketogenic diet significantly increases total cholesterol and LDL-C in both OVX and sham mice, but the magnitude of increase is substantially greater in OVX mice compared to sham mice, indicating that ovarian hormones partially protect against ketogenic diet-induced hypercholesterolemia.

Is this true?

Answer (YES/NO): NO